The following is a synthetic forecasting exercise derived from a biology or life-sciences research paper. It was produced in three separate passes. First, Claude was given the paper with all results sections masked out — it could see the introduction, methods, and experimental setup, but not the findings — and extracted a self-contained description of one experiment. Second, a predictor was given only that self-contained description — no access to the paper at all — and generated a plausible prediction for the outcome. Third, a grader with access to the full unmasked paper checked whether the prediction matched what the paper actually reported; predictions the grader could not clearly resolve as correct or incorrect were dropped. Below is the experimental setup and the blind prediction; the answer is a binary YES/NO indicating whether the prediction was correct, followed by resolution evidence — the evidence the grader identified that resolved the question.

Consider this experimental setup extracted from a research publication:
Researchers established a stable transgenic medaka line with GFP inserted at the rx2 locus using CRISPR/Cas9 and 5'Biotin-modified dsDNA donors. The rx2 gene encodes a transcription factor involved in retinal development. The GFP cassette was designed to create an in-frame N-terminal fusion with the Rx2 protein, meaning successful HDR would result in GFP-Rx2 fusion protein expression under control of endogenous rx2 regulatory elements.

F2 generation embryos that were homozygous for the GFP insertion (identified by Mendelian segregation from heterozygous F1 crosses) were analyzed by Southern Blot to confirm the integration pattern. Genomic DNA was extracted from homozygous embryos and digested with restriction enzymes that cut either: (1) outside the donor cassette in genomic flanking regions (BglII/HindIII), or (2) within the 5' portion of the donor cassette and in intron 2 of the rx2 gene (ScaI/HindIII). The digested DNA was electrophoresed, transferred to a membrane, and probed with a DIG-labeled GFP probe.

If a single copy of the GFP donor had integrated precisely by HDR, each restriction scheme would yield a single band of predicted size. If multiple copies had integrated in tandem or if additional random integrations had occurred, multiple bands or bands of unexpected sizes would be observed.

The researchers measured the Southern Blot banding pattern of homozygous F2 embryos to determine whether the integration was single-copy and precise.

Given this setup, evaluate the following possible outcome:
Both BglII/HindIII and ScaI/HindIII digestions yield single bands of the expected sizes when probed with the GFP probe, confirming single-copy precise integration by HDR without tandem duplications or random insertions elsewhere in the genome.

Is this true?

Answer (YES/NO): YES